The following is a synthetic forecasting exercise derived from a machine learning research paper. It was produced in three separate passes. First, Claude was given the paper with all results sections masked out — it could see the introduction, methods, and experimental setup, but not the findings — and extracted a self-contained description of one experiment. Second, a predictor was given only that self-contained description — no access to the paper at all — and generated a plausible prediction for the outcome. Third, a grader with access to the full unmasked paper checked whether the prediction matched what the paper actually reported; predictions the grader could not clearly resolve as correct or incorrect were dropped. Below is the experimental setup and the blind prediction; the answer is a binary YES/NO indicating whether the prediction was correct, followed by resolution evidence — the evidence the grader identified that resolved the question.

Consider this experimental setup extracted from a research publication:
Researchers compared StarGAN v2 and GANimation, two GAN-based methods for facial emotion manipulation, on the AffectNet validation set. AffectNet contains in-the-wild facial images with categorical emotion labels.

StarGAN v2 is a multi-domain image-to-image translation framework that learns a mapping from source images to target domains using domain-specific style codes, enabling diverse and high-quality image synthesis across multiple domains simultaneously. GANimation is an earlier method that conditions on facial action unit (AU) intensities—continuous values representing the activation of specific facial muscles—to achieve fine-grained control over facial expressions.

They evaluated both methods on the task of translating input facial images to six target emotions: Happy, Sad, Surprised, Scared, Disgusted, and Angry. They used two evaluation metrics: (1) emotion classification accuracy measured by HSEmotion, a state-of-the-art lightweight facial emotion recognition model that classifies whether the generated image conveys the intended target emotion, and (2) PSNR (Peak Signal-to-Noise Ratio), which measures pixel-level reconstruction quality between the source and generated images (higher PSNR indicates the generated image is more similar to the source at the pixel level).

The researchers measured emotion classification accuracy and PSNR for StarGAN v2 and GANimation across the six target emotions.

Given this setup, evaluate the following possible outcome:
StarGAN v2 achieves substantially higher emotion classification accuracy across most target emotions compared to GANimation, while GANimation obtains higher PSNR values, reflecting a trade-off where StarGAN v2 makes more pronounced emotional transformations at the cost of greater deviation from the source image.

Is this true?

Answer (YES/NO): YES